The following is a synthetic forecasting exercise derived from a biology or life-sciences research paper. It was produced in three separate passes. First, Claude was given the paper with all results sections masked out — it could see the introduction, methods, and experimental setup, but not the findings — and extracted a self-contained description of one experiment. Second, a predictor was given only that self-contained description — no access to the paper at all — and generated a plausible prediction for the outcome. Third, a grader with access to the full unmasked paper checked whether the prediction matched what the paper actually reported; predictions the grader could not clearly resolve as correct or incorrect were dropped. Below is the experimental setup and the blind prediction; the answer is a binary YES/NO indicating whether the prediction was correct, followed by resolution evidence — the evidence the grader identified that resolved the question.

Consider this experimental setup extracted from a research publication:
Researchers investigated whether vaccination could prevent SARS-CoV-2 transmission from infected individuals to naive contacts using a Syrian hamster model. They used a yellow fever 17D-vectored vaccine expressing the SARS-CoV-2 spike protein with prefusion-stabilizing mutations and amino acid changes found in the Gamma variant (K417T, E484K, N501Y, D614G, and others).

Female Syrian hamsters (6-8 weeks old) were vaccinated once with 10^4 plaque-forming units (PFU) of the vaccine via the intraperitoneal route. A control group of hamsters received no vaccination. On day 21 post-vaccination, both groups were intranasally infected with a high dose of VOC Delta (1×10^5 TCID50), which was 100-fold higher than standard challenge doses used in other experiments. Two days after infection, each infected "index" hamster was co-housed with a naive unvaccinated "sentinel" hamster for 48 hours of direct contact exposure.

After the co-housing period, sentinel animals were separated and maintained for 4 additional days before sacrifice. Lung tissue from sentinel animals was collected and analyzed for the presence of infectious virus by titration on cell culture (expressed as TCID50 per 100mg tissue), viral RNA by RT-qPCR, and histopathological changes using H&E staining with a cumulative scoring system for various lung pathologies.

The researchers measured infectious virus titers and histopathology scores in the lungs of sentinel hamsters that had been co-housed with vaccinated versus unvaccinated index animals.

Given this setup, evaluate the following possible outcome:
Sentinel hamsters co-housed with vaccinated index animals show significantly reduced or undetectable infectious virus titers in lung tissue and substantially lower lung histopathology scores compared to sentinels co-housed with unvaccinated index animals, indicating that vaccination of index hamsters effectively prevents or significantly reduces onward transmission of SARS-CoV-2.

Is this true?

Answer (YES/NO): YES